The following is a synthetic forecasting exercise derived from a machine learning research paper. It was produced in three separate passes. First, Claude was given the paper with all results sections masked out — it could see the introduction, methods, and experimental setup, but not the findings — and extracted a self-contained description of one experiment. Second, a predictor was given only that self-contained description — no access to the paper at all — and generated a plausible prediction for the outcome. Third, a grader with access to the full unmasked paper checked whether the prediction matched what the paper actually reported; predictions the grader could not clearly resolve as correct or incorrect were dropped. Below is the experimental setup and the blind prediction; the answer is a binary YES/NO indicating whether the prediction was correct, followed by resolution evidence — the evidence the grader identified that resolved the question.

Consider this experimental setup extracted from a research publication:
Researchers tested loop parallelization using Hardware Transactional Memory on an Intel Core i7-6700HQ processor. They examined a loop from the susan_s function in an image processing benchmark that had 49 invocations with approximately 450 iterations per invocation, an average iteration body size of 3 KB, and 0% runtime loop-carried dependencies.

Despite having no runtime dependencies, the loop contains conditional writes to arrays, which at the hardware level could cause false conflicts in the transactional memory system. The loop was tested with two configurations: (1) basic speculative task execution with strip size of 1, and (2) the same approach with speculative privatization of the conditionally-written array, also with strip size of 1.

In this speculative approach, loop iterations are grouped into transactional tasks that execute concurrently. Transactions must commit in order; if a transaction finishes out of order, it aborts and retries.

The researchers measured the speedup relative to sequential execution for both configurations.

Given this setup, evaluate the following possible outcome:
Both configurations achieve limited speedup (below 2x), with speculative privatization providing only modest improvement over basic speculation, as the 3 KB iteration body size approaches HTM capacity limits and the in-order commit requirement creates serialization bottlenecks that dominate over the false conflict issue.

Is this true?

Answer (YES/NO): NO